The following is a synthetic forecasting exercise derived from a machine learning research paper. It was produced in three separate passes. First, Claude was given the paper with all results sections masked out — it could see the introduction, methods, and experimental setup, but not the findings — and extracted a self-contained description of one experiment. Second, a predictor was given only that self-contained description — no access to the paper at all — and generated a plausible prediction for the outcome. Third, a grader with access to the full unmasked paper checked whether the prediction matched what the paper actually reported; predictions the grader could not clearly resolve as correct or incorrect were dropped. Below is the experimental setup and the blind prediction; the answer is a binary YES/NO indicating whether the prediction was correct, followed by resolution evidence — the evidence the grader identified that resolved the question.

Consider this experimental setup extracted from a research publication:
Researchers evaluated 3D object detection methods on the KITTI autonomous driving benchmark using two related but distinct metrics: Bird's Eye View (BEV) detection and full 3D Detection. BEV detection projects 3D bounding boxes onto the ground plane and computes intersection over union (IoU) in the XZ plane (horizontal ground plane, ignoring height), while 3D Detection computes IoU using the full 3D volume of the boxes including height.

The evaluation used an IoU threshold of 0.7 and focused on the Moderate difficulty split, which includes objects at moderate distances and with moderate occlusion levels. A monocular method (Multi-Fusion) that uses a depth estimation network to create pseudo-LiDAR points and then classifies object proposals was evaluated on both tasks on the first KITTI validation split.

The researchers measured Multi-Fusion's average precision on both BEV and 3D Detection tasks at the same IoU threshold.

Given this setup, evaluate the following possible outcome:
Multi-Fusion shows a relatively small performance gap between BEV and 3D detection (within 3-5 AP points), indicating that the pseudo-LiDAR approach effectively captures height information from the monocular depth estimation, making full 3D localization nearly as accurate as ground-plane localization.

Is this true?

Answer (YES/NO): NO